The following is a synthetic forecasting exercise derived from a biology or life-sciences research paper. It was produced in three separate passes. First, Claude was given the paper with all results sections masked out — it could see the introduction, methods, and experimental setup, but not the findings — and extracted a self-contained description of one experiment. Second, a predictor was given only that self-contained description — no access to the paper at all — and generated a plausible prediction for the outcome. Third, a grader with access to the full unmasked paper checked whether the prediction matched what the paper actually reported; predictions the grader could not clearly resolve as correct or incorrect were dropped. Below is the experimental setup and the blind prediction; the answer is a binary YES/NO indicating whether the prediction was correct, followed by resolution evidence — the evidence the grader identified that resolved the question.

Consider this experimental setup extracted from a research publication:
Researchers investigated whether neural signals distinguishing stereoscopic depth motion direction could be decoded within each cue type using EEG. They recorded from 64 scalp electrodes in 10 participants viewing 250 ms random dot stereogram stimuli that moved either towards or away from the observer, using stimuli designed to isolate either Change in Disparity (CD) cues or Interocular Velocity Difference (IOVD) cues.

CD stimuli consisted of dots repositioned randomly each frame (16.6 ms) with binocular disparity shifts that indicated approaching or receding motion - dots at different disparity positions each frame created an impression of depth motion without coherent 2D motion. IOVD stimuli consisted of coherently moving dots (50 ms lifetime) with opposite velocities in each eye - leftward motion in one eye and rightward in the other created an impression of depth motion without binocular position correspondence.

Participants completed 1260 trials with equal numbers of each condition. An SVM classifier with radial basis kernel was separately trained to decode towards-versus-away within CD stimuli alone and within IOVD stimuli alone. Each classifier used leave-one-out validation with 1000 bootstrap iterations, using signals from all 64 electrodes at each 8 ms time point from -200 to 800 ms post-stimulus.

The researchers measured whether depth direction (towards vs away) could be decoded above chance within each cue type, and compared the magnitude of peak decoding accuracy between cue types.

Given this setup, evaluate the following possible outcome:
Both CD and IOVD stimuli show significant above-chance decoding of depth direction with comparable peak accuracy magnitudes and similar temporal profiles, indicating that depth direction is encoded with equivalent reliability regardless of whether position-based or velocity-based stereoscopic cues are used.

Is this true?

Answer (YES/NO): NO